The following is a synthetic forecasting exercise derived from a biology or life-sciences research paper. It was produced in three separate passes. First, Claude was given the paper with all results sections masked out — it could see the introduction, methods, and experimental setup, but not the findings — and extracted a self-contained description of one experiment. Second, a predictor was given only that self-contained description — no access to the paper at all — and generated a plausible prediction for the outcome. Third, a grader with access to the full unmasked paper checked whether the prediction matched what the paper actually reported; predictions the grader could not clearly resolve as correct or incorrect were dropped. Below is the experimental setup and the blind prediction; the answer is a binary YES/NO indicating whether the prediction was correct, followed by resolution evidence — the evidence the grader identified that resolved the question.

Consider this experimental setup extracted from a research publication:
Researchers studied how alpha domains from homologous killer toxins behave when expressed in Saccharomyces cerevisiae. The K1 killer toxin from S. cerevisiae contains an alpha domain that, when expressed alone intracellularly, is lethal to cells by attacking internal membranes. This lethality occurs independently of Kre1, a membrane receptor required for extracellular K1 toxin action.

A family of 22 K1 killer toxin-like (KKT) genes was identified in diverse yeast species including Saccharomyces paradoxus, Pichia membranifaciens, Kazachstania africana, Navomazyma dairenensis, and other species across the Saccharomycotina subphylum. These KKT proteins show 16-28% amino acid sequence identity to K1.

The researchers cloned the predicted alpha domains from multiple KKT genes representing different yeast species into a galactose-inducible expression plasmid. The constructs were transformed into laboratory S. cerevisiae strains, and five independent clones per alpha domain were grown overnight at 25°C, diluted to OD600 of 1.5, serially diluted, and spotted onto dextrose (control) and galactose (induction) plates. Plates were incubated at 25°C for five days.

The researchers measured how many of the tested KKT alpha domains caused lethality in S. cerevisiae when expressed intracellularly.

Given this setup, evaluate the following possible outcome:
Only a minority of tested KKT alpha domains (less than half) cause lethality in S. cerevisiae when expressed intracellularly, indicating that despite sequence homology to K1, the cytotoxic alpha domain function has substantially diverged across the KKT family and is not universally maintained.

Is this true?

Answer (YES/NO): NO